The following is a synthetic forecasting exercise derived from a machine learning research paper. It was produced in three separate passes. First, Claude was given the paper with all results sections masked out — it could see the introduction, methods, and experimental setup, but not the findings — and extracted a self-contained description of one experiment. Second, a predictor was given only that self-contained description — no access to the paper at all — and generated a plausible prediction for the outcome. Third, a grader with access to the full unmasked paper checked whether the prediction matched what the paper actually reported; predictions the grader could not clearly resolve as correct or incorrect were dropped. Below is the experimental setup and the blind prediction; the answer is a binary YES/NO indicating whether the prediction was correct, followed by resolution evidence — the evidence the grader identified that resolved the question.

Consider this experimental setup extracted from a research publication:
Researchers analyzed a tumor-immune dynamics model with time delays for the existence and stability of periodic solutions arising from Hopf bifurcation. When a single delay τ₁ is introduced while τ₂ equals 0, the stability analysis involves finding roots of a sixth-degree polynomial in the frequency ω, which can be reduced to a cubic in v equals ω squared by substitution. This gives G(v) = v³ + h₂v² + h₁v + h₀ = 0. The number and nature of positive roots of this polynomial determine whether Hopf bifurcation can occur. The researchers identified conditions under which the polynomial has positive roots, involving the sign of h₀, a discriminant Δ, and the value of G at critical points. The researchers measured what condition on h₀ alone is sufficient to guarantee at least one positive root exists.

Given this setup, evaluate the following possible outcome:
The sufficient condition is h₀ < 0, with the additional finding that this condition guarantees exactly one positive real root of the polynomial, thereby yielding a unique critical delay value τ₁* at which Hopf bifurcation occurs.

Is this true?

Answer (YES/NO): NO